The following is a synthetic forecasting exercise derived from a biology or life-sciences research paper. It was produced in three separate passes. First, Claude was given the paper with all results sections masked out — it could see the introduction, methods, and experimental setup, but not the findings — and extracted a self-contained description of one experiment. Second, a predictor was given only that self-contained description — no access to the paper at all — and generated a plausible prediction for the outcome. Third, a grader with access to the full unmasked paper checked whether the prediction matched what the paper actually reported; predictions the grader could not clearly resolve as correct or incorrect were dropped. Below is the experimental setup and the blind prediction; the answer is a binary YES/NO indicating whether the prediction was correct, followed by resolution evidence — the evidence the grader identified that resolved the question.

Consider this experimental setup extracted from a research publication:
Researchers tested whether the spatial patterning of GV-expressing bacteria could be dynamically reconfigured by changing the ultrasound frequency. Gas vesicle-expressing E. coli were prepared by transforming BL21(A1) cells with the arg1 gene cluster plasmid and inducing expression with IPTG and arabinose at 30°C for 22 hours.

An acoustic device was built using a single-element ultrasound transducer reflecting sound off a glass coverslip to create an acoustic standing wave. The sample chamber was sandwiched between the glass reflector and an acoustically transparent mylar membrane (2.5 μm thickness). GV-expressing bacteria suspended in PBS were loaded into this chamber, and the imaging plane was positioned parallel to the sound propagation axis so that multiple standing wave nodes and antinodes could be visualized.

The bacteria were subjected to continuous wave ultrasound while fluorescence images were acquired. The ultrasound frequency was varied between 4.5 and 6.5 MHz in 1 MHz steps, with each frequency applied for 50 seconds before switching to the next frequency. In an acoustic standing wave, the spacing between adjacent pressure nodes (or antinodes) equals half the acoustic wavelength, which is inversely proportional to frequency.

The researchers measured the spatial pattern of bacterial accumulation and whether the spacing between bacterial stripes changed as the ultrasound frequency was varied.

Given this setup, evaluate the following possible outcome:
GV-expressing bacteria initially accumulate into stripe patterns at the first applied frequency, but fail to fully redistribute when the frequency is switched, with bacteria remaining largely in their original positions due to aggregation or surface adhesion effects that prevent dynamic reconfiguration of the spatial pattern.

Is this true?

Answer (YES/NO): NO